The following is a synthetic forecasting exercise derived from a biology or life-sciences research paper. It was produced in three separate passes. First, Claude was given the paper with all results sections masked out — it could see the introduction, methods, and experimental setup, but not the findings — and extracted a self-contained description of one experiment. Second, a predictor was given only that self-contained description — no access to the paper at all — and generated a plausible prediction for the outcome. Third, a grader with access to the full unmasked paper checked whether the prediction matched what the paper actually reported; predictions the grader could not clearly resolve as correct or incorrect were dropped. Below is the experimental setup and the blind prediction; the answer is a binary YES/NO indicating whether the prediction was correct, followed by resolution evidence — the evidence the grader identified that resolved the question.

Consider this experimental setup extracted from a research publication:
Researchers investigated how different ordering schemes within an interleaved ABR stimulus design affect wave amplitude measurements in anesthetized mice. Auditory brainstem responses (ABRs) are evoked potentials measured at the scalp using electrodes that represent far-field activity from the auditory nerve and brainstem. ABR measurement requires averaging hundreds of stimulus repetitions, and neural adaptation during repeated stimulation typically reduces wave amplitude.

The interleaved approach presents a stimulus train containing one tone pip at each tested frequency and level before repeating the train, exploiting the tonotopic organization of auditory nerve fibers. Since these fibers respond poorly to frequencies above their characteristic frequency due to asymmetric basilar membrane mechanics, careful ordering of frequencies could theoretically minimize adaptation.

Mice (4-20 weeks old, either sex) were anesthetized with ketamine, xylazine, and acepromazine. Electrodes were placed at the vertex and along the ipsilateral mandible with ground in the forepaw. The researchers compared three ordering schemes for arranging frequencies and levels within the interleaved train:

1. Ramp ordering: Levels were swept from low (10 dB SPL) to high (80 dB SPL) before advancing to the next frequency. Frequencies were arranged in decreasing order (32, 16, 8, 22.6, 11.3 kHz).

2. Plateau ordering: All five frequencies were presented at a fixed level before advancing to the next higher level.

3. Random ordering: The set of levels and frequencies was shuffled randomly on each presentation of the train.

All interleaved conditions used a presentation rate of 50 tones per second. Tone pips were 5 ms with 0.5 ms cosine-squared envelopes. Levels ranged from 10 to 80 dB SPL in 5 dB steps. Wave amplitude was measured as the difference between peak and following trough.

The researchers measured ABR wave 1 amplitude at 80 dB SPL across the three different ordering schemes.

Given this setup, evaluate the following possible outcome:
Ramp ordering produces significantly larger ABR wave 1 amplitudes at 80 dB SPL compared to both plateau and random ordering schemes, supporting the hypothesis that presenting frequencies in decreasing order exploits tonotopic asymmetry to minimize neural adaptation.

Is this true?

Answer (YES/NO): NO